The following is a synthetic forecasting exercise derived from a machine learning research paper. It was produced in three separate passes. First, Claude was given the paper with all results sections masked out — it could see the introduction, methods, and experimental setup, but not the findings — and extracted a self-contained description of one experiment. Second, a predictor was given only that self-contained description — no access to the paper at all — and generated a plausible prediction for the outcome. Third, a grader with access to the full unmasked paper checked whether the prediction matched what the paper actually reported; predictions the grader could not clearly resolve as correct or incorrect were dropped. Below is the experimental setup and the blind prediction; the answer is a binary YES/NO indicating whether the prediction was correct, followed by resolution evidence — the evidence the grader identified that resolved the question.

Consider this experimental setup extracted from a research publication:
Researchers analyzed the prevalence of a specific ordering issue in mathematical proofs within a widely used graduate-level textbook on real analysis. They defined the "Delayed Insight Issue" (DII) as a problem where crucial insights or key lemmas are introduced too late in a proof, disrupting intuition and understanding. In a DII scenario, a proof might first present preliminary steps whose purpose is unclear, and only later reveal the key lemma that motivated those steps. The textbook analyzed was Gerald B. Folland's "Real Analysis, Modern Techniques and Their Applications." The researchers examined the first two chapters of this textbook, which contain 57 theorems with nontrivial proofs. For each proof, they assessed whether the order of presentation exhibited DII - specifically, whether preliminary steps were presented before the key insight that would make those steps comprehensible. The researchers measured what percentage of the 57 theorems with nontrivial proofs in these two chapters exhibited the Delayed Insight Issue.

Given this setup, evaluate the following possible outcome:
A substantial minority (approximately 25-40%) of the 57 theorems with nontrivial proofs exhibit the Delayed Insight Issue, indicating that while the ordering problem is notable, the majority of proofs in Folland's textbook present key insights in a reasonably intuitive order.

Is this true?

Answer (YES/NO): NO